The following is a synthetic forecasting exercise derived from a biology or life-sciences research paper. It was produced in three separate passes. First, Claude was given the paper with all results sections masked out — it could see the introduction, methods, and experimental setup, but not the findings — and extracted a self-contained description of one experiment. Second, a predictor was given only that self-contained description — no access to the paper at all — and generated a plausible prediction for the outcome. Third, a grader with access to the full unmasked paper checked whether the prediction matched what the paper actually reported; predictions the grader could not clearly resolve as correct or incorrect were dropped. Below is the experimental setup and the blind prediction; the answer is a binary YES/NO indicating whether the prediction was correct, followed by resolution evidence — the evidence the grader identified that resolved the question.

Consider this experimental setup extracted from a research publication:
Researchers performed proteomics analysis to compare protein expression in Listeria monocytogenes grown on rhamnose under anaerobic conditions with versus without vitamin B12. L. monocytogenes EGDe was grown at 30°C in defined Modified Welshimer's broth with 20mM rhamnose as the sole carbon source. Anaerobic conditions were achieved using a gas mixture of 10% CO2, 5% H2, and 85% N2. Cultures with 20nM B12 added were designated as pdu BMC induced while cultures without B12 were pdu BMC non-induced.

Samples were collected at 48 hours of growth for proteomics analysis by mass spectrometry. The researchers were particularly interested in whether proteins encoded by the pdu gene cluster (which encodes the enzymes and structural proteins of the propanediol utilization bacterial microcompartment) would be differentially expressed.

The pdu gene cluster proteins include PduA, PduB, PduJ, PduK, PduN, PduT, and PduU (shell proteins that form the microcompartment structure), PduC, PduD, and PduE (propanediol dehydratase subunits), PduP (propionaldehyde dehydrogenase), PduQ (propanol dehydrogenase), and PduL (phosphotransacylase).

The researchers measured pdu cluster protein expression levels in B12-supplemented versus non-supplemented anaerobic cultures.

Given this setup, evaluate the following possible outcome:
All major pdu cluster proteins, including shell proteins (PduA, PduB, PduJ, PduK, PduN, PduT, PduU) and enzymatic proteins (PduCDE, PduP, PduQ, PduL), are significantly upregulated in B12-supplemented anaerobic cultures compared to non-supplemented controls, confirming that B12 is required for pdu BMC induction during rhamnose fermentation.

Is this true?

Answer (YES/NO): YES